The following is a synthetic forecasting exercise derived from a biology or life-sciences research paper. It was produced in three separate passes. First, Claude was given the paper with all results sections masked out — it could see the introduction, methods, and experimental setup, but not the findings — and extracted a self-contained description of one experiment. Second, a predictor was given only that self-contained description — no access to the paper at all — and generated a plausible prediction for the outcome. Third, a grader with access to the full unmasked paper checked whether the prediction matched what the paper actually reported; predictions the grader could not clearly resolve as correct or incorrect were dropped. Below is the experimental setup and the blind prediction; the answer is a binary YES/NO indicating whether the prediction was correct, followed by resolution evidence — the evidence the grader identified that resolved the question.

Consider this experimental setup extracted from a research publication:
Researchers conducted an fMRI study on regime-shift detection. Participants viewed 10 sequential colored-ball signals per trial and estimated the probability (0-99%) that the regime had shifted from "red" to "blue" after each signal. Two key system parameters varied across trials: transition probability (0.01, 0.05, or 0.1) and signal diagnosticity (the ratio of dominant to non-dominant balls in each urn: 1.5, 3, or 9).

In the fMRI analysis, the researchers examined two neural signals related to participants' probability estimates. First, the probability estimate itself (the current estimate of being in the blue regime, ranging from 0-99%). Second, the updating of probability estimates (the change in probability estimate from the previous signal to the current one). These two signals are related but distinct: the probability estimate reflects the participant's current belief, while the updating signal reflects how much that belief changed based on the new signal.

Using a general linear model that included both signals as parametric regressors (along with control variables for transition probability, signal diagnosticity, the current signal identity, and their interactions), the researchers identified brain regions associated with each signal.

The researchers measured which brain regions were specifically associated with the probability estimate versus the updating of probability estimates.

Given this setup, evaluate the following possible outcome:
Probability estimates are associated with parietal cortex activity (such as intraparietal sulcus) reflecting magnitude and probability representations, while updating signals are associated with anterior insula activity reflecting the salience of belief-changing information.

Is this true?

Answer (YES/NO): NO